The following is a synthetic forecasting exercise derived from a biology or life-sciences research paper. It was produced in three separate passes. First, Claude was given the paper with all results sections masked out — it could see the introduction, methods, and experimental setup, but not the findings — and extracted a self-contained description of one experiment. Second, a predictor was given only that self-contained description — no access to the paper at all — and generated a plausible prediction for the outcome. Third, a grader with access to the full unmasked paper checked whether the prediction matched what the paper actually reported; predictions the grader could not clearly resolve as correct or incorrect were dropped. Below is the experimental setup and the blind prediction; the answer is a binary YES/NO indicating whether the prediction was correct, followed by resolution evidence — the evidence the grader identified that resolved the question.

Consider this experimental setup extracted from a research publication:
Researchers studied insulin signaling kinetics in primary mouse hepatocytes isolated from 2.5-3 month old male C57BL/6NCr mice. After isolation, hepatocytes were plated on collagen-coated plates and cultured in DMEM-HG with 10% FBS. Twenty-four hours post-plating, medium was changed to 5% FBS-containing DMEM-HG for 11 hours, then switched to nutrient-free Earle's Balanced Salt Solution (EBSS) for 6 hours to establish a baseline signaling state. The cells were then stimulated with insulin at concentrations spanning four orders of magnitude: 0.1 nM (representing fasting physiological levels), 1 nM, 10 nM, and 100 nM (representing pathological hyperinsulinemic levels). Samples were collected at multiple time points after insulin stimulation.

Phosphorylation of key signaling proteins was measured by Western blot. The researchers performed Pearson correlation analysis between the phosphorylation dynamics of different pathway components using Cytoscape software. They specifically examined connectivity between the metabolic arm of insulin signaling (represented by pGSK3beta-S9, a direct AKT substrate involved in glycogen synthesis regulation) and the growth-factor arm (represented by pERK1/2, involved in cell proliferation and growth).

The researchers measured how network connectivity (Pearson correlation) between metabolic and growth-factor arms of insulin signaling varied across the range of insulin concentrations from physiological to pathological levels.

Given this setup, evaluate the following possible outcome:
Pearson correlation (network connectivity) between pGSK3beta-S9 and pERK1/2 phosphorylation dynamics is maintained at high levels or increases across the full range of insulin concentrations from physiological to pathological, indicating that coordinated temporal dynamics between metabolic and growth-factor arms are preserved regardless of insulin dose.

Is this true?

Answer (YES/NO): NO